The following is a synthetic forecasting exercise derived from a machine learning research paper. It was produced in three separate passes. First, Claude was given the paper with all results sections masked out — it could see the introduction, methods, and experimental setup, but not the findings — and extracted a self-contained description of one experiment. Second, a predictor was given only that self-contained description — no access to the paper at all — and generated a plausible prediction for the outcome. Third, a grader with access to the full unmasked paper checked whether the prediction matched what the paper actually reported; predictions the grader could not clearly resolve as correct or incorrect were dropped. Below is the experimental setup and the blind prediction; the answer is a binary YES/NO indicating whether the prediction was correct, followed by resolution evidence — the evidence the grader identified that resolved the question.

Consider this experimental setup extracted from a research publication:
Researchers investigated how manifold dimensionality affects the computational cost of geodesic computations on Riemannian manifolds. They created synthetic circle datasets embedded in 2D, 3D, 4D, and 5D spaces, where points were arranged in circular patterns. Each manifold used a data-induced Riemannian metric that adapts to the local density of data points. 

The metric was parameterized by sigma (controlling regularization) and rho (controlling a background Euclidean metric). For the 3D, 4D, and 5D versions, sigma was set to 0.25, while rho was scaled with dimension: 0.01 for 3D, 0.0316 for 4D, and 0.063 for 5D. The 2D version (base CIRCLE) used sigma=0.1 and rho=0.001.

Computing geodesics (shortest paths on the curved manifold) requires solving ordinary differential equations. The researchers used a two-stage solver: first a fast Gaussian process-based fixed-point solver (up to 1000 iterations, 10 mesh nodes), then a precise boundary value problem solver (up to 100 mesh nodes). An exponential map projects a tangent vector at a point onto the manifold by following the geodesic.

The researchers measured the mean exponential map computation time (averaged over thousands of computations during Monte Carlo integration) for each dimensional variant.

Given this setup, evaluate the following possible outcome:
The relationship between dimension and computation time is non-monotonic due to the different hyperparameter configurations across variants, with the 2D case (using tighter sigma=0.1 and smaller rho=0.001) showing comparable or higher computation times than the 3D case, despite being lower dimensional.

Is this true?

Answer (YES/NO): YES